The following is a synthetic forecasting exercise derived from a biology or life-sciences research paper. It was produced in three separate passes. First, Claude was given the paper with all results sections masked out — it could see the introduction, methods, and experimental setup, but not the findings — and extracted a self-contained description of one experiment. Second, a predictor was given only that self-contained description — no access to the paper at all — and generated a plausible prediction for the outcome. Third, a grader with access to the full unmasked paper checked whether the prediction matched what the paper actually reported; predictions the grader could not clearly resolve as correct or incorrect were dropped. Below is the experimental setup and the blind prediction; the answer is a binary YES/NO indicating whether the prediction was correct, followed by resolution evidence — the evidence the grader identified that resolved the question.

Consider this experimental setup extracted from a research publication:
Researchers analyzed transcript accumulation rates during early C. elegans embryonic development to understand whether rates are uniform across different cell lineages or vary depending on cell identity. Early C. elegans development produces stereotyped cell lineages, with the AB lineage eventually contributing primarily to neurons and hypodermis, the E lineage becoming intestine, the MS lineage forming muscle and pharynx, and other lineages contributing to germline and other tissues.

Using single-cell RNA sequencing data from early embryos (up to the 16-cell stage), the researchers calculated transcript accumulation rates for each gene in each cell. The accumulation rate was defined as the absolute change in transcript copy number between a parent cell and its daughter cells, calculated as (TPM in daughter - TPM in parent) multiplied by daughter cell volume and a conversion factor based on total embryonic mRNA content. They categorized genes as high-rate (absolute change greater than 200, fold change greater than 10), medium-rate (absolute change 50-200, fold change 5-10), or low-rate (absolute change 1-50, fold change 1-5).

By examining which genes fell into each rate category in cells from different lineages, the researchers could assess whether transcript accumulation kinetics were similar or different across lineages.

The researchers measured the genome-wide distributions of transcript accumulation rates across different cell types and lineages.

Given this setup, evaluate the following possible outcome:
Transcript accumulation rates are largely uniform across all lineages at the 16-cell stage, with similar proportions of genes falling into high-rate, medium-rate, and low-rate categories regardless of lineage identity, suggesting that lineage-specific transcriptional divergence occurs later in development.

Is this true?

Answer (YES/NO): NO